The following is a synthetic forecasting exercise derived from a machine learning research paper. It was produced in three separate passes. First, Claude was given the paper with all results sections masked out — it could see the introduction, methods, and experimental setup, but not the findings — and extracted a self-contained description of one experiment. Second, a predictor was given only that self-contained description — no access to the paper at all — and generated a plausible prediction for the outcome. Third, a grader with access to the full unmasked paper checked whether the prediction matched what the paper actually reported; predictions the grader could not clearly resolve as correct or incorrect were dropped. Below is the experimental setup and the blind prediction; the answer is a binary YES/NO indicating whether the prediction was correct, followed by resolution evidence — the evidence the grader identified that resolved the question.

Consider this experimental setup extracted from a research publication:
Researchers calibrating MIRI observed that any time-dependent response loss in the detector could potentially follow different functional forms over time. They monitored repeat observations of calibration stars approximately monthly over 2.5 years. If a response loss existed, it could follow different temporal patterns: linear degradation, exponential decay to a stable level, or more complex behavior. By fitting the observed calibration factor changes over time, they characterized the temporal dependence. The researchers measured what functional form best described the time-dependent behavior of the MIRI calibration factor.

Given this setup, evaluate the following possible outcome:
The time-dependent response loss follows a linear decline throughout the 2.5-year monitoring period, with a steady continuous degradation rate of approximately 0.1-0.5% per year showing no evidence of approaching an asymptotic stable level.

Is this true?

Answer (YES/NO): NO